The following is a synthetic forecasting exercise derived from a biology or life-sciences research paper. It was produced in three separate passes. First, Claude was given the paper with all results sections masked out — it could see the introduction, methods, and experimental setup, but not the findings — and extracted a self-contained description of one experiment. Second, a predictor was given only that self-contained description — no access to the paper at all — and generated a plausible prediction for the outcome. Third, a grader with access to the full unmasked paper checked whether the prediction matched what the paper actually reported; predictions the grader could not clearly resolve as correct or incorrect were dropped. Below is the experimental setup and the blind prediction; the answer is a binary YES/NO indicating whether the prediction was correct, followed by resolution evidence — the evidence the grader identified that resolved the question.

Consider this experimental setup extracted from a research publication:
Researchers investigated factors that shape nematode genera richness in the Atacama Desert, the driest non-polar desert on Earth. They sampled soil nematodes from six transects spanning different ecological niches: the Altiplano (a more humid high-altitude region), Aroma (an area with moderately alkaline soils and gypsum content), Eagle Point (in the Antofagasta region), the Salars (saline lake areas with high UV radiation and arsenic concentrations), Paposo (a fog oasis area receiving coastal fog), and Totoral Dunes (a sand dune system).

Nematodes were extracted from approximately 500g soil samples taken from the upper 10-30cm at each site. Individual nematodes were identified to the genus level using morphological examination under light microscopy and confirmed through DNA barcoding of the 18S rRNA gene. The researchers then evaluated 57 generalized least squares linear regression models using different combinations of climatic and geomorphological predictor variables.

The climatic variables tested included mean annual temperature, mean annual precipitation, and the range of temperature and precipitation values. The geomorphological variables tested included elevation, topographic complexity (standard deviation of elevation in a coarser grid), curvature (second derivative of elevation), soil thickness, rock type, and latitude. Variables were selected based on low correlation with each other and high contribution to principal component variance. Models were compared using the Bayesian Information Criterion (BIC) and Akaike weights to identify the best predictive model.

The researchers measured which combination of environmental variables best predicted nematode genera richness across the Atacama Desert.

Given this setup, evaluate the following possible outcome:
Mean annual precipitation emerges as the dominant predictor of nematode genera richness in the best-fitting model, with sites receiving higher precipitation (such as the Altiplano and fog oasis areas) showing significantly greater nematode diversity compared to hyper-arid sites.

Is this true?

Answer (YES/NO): NO